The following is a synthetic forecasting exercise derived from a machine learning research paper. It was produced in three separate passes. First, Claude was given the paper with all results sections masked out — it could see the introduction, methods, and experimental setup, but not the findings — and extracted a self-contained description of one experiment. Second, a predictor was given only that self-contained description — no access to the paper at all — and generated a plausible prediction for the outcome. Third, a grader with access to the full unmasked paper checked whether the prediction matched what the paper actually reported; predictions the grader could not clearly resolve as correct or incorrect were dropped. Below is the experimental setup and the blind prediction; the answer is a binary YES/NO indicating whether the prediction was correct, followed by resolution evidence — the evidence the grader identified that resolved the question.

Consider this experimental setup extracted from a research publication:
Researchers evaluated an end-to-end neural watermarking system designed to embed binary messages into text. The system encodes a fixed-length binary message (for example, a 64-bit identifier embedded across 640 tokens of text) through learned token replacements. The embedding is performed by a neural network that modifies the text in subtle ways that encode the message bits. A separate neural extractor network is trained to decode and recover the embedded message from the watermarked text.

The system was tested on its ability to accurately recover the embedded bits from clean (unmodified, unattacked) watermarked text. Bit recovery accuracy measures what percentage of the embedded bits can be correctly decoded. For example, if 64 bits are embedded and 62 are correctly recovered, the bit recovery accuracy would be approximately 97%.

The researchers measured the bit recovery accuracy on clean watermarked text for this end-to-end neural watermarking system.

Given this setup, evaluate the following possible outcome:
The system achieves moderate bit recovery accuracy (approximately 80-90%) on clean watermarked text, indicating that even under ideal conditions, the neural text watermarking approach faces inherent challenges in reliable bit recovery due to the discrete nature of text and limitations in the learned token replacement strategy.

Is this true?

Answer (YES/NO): NO